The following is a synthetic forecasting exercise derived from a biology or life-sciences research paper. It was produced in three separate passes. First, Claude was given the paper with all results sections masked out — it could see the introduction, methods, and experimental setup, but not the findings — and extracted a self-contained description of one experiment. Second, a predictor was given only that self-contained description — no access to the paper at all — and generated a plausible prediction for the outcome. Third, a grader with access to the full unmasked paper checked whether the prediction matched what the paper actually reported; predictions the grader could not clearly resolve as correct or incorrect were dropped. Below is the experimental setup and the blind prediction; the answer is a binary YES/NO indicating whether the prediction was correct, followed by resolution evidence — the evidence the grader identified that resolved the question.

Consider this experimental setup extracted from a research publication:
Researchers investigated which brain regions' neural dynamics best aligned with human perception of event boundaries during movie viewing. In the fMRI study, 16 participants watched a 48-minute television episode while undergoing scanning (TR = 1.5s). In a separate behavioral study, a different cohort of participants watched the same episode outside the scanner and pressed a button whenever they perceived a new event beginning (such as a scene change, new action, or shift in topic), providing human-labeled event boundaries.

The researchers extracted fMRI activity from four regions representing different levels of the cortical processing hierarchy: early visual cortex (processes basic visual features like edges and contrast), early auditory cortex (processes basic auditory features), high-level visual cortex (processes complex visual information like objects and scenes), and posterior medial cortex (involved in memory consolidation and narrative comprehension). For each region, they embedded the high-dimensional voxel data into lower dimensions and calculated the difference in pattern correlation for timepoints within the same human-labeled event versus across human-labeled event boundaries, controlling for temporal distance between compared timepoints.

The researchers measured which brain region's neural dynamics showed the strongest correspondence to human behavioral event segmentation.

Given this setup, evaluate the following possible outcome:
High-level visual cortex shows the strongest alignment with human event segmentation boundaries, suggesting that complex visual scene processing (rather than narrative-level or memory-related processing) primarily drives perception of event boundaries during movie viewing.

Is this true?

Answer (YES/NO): NO